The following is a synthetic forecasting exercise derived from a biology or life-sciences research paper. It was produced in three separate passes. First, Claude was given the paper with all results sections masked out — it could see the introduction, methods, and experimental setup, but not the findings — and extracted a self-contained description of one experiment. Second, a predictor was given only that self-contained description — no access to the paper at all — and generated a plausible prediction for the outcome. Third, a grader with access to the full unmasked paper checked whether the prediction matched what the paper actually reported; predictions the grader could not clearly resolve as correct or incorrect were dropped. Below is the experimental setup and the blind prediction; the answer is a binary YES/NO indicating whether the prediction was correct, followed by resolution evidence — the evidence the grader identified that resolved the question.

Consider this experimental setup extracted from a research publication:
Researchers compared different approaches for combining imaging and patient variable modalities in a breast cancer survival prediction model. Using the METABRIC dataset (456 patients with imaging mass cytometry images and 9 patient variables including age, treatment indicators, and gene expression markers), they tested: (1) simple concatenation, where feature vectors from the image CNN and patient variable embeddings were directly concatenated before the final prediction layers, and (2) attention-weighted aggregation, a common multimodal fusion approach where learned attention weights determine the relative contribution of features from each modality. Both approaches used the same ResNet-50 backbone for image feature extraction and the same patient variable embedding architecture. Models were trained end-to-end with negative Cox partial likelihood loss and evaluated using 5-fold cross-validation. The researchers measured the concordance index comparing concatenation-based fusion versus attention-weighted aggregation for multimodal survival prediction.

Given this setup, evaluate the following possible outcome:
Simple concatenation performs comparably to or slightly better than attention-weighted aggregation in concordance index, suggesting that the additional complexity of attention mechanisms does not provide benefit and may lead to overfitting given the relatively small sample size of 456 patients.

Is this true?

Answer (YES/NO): NO